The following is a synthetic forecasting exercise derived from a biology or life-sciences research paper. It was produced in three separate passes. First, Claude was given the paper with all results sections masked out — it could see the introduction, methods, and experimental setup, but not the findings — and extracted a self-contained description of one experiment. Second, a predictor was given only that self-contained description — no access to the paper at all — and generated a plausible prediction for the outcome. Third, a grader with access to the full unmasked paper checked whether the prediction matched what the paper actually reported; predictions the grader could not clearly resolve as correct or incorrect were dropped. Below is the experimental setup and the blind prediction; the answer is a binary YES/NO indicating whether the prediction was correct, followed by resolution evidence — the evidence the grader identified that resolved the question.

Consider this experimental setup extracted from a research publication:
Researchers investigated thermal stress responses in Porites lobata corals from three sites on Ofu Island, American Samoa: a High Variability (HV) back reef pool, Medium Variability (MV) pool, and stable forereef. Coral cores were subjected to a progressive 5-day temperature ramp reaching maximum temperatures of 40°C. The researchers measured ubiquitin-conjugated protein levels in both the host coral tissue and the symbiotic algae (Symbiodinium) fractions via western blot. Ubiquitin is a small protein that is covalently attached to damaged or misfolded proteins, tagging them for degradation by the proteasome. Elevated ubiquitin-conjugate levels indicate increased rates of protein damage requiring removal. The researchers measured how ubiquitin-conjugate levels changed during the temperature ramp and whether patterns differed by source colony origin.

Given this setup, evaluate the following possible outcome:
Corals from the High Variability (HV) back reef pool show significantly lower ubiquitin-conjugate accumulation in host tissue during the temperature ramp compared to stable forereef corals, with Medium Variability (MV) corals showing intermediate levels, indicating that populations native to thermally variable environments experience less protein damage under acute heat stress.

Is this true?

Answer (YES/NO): NO